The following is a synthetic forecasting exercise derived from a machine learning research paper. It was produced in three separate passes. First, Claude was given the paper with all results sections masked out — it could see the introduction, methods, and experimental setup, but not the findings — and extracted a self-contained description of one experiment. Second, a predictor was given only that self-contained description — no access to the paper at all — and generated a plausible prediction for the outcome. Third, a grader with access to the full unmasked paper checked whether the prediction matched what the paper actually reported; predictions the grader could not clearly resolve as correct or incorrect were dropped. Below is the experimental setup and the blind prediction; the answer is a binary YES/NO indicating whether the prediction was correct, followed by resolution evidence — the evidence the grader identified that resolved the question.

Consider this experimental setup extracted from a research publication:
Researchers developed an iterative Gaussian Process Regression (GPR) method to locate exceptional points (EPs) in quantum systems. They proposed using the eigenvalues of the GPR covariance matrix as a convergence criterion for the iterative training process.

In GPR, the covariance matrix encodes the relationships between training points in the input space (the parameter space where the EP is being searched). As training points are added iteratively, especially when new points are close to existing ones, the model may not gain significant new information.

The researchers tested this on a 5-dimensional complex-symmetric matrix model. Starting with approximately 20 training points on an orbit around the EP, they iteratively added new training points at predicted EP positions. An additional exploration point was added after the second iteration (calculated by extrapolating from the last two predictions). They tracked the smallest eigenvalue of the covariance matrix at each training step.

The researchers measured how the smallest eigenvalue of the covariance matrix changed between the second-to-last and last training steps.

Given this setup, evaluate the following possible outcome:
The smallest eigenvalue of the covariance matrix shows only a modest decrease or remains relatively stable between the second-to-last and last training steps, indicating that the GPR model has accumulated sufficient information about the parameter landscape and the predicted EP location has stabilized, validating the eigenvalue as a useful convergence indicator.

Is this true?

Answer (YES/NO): NO